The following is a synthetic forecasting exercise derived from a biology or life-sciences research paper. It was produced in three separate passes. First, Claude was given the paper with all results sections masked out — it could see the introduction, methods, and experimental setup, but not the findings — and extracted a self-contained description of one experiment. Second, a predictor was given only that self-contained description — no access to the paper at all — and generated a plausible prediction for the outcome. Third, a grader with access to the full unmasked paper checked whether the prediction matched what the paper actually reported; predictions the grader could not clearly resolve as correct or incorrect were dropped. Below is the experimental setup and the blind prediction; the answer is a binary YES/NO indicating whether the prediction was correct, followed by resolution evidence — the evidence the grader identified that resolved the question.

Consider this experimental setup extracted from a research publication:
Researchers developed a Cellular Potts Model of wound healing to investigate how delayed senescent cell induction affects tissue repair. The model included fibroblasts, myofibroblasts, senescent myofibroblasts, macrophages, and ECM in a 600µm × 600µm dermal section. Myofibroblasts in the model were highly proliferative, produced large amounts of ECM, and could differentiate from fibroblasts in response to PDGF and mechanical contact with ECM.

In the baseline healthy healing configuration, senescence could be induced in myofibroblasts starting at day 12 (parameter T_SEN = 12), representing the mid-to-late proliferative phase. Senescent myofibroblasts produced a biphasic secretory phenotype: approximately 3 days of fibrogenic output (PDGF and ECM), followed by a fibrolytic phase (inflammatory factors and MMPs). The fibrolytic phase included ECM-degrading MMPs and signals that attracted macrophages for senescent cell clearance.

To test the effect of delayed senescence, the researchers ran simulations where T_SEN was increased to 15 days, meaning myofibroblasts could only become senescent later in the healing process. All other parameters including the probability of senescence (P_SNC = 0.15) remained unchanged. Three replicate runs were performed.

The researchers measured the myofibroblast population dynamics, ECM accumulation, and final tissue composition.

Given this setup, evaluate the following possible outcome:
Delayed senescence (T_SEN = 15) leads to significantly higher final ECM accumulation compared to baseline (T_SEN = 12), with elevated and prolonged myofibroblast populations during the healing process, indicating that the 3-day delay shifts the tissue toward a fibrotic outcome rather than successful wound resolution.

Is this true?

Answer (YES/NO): NO